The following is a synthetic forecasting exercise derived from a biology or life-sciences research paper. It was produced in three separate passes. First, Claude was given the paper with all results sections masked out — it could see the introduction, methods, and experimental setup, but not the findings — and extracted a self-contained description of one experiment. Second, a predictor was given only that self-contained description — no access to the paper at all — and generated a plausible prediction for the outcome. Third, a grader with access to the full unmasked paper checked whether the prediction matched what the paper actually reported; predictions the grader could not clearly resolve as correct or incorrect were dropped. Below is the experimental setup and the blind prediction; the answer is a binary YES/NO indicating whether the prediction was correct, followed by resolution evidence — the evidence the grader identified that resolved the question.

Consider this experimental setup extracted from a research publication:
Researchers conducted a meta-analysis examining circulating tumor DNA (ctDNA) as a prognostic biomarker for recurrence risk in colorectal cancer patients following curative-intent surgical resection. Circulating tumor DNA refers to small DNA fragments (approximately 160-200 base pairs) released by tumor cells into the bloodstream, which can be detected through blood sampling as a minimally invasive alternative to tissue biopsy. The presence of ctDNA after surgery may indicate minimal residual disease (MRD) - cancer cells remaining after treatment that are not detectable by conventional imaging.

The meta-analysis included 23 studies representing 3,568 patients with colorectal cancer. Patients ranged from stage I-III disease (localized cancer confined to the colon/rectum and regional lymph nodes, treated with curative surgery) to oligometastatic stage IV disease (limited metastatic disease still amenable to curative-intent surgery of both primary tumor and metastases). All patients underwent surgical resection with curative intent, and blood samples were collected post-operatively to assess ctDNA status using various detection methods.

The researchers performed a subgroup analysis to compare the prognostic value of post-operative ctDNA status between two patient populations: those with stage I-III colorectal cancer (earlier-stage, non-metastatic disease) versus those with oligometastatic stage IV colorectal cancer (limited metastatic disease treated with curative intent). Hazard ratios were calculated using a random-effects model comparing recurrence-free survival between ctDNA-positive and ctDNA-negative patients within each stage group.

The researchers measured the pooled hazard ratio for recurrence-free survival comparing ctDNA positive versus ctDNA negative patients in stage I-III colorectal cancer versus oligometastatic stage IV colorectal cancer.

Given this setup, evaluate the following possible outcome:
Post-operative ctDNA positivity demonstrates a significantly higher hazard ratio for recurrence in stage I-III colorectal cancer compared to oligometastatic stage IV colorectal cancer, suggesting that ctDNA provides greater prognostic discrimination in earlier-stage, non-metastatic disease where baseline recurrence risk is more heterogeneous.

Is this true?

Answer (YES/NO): YES